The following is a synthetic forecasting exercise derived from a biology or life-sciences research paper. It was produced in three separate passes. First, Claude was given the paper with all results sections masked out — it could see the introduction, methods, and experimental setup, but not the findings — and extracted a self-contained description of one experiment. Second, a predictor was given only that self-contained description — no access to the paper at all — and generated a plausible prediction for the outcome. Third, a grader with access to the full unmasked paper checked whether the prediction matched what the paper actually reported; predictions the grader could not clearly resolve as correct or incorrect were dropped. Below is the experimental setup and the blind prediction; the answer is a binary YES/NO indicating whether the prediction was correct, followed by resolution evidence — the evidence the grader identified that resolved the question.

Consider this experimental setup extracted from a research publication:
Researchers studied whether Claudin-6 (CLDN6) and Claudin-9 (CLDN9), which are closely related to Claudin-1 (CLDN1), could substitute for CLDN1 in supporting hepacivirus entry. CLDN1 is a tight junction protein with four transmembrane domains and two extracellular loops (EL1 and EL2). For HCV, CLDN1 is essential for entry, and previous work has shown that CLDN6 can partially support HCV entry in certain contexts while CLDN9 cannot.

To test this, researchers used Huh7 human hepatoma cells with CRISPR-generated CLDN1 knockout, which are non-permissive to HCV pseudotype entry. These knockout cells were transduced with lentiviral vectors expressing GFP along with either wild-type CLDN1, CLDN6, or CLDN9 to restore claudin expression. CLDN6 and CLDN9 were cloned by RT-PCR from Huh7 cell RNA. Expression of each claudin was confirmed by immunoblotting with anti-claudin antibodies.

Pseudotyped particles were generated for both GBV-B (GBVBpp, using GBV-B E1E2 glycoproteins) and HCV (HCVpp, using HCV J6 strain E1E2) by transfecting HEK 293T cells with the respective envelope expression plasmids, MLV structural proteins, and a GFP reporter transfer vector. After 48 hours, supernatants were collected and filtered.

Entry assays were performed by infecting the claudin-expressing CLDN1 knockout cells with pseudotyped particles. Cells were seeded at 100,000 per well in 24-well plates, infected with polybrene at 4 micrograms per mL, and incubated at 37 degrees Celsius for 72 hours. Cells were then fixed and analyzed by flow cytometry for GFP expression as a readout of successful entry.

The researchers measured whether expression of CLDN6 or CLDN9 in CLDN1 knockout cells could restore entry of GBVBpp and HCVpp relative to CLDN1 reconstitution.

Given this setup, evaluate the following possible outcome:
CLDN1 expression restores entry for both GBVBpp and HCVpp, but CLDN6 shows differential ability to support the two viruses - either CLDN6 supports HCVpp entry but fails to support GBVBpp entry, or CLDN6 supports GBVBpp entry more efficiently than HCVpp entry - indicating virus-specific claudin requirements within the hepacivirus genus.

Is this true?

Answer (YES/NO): NO